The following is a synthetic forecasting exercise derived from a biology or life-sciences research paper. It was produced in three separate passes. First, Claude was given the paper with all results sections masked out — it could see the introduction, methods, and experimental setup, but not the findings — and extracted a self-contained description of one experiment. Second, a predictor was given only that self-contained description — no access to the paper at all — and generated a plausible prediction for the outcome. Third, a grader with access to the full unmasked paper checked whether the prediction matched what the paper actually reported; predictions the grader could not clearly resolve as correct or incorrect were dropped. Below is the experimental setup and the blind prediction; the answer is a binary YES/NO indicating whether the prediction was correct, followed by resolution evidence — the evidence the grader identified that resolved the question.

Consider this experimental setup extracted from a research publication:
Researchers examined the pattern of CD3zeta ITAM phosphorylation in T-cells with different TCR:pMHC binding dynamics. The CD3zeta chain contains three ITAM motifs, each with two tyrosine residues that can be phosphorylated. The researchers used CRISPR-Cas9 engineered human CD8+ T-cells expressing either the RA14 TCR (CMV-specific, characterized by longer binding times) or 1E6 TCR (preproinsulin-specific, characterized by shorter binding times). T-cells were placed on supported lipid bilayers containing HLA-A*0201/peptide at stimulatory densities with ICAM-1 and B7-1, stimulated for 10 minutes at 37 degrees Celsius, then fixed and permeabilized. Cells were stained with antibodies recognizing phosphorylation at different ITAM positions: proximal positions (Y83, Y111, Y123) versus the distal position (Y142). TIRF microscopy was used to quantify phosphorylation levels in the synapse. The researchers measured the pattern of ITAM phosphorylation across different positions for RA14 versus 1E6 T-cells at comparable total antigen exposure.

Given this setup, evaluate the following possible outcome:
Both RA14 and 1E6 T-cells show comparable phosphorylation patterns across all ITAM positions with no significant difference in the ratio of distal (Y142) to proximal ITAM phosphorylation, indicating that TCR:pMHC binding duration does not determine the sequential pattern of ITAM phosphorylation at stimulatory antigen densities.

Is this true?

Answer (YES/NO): NO